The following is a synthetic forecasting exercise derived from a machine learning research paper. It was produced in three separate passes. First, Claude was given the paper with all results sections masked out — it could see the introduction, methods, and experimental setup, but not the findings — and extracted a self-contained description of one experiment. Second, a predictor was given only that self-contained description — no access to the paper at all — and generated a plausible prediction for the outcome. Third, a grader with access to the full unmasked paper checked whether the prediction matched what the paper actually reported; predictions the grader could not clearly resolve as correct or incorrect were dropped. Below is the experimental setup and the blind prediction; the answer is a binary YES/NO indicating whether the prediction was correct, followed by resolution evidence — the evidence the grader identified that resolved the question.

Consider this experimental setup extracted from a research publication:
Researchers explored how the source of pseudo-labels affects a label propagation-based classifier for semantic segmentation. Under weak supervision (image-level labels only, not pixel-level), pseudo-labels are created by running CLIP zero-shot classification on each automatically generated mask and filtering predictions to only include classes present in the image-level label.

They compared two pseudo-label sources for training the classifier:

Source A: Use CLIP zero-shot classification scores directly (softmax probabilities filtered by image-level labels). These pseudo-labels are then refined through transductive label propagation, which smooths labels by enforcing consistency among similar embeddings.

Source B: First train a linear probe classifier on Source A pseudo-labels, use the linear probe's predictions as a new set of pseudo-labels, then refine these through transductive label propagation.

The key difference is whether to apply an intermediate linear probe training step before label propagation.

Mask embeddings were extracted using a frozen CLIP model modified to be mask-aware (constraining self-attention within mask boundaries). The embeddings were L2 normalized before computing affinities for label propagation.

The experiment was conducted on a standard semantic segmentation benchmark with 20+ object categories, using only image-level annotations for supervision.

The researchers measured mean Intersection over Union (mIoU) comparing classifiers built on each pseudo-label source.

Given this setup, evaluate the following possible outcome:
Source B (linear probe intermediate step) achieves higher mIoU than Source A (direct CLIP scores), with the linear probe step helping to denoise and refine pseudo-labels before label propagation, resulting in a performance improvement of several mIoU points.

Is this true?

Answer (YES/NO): NO